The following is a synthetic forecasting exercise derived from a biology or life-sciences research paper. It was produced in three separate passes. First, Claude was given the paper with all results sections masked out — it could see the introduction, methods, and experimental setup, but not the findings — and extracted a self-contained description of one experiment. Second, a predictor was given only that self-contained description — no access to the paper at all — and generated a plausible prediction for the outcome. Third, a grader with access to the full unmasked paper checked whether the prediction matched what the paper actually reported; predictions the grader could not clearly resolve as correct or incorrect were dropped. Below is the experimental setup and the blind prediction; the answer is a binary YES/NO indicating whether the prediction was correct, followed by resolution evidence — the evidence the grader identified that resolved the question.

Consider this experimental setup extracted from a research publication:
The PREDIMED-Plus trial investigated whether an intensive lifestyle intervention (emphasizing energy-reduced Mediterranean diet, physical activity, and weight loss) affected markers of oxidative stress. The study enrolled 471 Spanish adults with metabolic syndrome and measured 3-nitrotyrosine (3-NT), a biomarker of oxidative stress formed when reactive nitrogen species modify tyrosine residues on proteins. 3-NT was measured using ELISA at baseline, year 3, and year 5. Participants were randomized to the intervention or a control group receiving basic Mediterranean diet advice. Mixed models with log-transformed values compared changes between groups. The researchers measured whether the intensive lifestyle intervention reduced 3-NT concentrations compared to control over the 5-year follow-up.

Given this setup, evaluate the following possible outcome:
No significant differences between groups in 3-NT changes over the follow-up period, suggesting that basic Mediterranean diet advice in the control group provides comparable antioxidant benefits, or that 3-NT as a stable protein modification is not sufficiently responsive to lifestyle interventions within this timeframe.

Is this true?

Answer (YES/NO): NO